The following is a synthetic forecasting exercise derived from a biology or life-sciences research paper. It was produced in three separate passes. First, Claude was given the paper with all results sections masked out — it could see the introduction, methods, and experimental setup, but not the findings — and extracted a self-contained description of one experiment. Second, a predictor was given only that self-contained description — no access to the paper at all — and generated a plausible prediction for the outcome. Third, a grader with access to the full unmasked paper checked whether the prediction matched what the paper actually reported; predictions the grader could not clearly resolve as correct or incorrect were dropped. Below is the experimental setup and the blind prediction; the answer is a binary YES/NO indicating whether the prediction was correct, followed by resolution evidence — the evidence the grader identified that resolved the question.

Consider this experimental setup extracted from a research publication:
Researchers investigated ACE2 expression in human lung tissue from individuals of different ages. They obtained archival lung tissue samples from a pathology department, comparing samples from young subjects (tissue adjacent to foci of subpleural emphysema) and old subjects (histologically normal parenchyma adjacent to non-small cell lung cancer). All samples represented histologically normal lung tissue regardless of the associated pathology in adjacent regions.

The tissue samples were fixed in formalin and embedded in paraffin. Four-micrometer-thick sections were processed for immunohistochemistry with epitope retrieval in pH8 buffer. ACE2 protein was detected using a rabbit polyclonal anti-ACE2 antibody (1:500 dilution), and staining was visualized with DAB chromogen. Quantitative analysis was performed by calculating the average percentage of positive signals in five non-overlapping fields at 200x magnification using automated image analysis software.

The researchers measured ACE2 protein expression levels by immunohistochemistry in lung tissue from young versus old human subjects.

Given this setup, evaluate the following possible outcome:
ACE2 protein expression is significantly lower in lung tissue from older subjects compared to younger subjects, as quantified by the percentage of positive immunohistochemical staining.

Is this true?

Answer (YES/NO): NO